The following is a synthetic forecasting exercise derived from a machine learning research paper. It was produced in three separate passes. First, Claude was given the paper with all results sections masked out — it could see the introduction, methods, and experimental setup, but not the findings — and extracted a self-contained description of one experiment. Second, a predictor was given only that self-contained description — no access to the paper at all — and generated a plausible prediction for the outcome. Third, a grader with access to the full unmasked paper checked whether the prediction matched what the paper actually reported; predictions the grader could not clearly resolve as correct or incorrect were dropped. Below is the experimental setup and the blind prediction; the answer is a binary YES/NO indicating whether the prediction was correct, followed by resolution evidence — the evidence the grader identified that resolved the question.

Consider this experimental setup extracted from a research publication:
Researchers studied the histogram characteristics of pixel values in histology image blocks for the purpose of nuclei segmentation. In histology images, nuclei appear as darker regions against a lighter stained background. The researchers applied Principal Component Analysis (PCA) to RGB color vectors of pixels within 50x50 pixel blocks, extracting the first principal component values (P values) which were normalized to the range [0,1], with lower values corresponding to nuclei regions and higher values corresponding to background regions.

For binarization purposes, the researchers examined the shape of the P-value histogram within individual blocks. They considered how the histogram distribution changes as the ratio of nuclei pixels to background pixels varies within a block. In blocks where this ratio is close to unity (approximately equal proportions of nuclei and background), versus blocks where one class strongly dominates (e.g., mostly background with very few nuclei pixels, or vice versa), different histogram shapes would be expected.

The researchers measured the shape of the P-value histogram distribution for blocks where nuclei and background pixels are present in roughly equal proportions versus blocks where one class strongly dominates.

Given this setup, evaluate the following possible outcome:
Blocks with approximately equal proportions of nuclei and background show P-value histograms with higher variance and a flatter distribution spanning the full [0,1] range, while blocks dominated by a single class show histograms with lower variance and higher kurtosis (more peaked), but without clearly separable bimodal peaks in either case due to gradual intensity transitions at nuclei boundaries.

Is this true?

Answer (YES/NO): NO